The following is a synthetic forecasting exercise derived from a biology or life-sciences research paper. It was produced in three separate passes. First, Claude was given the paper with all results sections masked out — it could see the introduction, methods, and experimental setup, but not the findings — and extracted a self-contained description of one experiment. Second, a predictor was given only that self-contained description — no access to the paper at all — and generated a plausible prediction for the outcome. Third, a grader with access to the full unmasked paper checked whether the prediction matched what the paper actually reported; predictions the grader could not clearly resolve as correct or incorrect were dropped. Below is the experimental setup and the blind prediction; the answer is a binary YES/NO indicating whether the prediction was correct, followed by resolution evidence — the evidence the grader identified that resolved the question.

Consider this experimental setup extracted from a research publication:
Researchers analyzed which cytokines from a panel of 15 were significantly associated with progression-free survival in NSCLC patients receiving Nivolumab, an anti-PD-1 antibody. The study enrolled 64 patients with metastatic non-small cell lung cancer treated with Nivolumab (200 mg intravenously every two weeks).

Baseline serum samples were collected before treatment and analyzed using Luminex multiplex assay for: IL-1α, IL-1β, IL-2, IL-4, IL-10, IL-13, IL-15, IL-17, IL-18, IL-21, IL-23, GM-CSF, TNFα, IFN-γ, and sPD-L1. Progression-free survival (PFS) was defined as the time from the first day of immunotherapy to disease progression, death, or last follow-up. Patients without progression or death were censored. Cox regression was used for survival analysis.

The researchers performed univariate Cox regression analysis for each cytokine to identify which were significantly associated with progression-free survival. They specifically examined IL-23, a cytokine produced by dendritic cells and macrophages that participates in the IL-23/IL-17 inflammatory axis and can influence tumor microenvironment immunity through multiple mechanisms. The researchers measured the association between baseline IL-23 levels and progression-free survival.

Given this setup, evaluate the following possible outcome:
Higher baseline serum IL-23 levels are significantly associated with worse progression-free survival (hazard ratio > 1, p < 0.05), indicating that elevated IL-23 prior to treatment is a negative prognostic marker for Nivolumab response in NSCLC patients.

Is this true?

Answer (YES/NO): YES